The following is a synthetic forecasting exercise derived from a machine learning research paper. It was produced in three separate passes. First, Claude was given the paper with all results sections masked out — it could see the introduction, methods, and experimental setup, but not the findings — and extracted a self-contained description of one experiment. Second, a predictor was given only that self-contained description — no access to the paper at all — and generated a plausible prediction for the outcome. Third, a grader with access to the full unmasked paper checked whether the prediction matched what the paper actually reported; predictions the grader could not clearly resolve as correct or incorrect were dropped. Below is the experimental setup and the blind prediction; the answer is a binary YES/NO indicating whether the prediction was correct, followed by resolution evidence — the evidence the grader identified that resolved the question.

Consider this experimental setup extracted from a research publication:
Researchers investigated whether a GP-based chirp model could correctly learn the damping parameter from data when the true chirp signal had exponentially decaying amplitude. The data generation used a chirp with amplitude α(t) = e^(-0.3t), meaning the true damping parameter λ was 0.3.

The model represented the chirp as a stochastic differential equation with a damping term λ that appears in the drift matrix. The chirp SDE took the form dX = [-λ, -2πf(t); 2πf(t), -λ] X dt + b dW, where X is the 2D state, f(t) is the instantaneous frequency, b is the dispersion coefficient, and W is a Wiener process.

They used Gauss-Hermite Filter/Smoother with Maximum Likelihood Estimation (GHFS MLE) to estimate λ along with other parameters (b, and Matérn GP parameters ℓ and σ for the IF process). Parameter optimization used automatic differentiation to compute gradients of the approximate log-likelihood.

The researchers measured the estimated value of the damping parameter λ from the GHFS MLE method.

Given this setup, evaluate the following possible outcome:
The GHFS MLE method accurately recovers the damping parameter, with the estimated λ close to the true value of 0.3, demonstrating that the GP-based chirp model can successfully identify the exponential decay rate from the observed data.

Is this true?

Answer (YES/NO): YES